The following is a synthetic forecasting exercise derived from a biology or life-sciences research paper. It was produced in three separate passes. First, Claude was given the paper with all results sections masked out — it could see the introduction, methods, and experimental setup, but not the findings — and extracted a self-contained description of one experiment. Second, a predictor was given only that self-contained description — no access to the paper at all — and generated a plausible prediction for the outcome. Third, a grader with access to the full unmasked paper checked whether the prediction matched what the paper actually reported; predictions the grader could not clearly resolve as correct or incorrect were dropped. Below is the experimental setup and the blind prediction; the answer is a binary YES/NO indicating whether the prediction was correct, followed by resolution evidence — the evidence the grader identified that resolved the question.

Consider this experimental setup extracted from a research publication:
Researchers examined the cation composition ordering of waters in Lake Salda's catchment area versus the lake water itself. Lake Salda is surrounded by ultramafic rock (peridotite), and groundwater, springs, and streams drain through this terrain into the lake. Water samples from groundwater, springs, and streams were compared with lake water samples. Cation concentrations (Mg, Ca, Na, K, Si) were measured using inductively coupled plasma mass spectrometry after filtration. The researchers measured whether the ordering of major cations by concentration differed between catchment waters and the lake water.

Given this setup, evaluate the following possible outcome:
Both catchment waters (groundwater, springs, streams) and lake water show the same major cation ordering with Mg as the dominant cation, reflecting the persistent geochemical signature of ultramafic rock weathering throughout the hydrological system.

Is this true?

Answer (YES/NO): NO